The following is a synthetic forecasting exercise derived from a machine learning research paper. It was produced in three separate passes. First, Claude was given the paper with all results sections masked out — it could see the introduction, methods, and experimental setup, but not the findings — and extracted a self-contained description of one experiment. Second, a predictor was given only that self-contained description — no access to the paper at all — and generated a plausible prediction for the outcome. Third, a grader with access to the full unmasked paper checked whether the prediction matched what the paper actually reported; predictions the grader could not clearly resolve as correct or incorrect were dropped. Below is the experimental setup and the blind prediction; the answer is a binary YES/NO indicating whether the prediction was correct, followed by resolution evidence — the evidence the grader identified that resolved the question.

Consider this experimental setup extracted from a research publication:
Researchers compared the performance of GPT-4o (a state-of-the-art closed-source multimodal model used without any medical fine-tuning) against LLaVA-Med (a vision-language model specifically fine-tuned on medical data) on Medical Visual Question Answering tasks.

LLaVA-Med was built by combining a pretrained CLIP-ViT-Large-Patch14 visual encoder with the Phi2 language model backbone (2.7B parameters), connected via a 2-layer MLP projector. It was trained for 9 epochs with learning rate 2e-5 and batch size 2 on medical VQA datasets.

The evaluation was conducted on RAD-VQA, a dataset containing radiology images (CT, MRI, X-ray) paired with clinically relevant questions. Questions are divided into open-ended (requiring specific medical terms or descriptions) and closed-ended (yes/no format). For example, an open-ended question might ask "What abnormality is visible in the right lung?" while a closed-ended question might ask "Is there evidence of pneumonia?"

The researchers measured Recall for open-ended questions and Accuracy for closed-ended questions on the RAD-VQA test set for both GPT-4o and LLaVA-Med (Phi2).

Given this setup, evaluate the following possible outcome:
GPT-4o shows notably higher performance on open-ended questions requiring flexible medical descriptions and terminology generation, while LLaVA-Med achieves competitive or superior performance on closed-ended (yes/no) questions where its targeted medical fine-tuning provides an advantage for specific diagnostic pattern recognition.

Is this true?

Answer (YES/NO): NO